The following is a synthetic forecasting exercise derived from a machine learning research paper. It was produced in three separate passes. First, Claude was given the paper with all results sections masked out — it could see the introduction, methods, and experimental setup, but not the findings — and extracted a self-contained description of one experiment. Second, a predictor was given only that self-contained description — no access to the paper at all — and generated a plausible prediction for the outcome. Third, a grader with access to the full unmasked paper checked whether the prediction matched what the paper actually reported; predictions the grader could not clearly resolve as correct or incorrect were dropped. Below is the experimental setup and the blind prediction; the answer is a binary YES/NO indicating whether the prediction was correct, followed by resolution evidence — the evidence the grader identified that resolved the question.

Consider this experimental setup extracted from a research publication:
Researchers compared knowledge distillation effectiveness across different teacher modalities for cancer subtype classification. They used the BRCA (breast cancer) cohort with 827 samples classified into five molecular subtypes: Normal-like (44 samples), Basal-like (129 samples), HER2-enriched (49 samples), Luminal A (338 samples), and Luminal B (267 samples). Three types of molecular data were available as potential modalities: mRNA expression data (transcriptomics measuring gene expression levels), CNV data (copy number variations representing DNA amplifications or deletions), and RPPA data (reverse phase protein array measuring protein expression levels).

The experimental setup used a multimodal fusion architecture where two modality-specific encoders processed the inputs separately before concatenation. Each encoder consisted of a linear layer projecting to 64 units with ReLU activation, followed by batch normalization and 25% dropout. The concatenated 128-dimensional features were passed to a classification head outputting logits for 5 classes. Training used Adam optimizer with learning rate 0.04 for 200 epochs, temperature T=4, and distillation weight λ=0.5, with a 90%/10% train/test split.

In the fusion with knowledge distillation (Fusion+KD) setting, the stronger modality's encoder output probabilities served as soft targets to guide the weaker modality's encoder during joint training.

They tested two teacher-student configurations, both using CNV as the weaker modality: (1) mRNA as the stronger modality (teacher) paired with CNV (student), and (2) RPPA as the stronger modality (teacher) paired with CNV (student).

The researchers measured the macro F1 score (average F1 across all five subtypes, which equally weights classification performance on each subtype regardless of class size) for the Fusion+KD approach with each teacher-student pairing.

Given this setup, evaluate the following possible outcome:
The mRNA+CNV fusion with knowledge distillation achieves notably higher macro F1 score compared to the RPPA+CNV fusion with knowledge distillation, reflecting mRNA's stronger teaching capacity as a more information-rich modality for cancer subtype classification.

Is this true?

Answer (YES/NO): YES